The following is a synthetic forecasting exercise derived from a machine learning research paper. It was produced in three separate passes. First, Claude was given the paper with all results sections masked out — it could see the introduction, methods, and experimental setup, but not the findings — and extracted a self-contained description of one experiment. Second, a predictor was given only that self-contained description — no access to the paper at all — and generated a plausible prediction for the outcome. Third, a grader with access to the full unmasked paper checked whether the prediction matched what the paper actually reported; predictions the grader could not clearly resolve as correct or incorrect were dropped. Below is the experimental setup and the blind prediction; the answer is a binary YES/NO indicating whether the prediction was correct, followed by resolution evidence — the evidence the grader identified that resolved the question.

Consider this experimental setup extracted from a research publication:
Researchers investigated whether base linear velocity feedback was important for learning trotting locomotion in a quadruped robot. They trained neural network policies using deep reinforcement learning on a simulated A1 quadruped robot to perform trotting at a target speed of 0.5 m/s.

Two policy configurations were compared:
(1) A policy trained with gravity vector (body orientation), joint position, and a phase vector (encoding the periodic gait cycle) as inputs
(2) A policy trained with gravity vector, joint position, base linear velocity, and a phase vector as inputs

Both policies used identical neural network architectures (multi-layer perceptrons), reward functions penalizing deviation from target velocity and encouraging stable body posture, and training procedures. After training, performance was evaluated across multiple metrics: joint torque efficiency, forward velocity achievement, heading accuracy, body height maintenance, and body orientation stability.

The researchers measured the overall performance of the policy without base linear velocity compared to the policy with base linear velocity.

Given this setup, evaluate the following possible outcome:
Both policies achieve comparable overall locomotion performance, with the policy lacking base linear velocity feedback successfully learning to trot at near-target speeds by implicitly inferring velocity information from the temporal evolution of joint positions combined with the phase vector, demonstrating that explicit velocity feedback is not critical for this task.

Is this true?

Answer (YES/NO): NO